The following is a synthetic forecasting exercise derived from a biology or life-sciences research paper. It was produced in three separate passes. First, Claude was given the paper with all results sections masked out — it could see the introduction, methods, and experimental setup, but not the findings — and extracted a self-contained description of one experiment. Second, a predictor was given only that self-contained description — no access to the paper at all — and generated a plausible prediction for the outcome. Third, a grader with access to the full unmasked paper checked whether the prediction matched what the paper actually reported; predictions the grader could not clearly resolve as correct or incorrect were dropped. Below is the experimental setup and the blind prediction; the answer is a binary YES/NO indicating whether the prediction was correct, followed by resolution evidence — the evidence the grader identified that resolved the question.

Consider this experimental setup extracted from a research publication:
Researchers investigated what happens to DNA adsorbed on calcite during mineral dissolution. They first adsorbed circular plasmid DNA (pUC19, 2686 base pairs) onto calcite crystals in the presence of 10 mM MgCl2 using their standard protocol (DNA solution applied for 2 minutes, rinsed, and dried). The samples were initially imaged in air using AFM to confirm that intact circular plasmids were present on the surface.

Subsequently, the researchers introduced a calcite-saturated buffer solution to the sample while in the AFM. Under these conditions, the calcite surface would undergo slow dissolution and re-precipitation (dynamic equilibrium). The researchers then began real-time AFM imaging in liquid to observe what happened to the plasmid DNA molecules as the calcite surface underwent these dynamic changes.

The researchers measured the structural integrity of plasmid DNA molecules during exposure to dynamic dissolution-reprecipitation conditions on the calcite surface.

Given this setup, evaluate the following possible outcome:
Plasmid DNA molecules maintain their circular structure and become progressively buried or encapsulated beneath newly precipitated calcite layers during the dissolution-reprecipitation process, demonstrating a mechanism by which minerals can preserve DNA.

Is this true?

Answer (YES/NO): NO